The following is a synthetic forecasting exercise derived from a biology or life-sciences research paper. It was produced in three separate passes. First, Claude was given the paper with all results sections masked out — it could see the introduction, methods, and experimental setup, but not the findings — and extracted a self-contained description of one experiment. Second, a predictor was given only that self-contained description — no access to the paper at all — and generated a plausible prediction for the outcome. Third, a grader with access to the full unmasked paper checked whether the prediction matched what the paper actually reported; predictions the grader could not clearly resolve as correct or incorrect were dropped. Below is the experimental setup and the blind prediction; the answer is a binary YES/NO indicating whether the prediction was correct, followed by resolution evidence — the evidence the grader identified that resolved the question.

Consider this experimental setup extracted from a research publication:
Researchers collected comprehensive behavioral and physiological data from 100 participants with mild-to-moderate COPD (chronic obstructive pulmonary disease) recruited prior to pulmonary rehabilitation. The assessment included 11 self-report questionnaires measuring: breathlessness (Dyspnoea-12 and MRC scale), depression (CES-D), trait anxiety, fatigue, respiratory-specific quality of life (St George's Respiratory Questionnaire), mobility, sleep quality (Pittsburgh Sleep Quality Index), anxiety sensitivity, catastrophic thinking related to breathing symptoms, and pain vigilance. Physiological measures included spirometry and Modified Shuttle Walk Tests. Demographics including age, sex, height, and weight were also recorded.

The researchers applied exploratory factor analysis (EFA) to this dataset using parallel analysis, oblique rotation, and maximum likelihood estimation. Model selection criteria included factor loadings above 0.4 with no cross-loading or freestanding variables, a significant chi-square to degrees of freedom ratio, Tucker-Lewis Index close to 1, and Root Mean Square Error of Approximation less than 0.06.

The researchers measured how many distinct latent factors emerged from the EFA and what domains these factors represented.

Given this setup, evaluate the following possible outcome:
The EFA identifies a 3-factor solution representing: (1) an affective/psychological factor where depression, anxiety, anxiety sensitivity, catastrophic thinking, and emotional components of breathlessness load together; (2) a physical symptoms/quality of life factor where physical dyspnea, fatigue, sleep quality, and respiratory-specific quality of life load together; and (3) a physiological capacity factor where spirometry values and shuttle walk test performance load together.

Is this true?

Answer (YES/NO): NO